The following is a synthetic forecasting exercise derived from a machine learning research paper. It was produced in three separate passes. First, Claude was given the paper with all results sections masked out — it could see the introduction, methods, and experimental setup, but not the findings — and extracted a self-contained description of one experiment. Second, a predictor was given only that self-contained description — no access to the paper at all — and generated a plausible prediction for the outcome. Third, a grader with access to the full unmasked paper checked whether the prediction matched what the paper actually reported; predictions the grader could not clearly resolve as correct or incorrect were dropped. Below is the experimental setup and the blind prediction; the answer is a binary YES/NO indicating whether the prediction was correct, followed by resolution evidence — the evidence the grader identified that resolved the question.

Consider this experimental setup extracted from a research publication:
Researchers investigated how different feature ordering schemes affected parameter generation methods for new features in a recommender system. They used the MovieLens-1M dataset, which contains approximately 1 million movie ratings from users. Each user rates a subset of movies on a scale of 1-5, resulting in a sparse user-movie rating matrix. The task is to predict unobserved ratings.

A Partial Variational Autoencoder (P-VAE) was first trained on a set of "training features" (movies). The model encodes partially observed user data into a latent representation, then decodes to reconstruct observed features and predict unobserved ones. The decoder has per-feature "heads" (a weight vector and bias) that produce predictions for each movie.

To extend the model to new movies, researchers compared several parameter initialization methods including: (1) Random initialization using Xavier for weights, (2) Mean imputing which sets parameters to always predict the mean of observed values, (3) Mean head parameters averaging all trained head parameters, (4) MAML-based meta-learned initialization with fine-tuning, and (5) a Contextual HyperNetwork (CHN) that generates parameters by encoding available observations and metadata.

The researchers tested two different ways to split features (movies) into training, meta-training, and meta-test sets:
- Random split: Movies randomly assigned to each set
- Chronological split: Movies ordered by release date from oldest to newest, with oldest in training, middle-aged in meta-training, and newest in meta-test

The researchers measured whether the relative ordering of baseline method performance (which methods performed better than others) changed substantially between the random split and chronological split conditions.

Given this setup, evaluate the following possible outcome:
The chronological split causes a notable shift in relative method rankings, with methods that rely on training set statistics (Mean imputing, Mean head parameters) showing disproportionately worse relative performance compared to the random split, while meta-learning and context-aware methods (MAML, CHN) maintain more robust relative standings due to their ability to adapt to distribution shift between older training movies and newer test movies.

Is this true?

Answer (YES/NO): NO